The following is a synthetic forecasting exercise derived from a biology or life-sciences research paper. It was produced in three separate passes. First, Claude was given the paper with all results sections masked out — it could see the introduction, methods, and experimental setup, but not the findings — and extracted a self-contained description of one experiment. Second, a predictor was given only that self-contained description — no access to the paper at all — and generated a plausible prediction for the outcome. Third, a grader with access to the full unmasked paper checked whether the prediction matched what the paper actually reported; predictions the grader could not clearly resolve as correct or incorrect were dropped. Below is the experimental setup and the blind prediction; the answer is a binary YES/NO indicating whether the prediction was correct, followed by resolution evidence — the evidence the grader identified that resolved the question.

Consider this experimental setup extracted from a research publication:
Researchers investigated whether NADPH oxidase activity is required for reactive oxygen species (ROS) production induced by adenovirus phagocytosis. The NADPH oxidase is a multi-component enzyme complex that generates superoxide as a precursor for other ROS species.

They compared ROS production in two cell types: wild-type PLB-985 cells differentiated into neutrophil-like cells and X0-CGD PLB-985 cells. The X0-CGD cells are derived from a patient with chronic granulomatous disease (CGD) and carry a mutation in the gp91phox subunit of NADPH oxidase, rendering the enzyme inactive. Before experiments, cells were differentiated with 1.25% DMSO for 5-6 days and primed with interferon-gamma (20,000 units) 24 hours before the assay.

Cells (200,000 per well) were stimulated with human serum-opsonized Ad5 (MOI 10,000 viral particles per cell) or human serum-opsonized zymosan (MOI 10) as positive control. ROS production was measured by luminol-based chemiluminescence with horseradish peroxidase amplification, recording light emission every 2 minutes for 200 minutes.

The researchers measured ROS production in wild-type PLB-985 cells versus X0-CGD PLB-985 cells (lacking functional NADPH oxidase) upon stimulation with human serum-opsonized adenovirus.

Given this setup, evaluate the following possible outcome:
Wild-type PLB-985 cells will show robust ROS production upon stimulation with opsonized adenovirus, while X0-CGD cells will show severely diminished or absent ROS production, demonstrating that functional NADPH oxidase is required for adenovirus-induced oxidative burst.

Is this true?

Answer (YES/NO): YES